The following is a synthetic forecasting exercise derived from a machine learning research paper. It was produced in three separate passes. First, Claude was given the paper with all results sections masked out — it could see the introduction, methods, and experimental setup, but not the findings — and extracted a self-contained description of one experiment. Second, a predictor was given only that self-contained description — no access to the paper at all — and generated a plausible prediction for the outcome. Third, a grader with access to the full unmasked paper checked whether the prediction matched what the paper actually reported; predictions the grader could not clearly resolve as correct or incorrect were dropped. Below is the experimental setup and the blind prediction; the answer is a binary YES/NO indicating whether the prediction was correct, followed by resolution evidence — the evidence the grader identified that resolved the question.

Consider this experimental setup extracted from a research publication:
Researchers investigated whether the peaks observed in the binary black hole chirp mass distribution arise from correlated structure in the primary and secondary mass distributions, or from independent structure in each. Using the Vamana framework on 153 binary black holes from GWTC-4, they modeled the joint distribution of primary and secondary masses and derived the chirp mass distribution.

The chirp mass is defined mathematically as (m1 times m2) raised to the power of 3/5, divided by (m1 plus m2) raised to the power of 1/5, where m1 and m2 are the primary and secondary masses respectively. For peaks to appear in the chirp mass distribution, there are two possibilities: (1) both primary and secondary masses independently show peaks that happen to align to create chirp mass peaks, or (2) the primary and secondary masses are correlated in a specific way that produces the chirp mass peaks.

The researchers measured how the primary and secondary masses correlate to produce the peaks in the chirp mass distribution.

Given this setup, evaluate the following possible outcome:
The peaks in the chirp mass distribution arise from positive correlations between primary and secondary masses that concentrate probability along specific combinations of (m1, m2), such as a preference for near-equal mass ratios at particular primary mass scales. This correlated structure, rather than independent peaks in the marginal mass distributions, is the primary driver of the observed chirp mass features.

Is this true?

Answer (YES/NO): NO